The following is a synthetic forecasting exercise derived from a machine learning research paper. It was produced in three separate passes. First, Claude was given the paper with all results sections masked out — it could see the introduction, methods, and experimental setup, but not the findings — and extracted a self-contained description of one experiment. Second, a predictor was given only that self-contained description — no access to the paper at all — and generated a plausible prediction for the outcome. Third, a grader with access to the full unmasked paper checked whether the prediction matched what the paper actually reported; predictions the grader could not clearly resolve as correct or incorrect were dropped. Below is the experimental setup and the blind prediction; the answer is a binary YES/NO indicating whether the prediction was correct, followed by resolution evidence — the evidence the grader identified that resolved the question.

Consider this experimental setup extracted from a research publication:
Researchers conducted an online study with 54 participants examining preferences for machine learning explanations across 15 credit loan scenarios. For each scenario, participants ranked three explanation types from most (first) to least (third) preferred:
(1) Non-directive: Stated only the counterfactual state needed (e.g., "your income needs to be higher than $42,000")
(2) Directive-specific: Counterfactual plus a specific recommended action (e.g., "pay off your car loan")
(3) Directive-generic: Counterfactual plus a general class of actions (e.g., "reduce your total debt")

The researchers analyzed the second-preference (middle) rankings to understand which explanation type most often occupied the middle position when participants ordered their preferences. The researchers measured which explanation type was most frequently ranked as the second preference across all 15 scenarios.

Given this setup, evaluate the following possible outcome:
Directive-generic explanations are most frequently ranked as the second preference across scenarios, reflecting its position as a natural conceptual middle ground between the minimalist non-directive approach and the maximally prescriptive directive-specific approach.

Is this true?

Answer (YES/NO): YES